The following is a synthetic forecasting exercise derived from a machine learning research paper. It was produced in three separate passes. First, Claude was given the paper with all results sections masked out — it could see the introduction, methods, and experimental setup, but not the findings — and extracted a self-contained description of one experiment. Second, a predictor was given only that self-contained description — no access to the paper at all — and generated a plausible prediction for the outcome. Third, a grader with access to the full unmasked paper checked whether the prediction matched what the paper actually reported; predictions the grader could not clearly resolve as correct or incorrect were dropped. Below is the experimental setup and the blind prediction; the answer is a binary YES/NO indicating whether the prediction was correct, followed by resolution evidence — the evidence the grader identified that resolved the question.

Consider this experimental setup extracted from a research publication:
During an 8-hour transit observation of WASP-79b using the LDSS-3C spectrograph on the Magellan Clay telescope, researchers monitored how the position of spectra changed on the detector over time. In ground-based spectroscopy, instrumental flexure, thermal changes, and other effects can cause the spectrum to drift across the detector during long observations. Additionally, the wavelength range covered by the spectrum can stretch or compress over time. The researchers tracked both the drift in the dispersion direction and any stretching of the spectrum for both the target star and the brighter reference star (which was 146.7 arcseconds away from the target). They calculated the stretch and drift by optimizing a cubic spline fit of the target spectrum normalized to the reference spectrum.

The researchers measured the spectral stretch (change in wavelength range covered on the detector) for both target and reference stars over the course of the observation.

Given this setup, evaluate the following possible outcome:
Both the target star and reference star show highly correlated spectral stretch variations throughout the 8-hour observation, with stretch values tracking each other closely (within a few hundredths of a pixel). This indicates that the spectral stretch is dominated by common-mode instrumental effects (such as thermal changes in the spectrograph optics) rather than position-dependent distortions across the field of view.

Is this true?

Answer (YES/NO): NO